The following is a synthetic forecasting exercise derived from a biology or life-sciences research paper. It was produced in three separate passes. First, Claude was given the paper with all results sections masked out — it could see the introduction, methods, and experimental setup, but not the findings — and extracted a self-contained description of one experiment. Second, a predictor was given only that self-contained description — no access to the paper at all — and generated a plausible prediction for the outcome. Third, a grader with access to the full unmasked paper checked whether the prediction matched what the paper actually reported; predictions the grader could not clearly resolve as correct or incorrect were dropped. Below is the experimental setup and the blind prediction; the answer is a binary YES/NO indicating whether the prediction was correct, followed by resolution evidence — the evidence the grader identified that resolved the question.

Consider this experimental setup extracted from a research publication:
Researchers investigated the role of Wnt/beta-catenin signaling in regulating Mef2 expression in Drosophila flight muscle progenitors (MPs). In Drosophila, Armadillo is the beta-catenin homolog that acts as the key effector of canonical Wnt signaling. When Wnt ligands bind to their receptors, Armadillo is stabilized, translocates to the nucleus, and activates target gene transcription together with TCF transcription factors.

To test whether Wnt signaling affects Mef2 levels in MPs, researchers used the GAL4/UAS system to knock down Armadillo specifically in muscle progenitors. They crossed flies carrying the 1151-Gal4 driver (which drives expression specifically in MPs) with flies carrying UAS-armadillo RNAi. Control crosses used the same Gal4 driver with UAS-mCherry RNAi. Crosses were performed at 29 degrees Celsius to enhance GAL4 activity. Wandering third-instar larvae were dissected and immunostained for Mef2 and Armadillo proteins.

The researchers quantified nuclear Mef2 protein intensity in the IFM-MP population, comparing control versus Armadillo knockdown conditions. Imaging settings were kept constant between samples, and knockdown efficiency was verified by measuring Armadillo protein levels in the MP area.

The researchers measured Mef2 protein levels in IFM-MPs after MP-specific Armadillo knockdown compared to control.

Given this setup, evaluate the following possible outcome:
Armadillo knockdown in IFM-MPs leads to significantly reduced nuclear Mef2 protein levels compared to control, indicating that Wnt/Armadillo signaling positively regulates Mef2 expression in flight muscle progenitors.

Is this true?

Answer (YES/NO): NO